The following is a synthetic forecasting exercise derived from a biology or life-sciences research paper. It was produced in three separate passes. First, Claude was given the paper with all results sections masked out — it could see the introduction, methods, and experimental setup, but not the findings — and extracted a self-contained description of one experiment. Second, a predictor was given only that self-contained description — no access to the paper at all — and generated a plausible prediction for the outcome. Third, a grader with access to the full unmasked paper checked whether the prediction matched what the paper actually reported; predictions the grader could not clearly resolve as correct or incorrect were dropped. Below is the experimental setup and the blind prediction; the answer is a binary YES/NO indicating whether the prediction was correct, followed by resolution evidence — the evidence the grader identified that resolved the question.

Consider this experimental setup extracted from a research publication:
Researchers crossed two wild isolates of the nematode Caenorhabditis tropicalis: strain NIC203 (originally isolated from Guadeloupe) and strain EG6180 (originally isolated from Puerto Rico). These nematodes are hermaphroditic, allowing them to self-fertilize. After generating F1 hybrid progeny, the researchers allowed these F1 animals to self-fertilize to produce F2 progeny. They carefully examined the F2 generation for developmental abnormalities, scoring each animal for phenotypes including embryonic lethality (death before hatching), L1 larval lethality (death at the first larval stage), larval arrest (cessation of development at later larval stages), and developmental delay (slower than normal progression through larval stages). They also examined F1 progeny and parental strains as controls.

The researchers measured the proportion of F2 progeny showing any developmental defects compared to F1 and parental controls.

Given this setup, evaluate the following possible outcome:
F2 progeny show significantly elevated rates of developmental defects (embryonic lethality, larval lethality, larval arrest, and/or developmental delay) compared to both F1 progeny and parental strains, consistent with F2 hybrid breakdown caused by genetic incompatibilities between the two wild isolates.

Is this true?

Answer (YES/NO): YES